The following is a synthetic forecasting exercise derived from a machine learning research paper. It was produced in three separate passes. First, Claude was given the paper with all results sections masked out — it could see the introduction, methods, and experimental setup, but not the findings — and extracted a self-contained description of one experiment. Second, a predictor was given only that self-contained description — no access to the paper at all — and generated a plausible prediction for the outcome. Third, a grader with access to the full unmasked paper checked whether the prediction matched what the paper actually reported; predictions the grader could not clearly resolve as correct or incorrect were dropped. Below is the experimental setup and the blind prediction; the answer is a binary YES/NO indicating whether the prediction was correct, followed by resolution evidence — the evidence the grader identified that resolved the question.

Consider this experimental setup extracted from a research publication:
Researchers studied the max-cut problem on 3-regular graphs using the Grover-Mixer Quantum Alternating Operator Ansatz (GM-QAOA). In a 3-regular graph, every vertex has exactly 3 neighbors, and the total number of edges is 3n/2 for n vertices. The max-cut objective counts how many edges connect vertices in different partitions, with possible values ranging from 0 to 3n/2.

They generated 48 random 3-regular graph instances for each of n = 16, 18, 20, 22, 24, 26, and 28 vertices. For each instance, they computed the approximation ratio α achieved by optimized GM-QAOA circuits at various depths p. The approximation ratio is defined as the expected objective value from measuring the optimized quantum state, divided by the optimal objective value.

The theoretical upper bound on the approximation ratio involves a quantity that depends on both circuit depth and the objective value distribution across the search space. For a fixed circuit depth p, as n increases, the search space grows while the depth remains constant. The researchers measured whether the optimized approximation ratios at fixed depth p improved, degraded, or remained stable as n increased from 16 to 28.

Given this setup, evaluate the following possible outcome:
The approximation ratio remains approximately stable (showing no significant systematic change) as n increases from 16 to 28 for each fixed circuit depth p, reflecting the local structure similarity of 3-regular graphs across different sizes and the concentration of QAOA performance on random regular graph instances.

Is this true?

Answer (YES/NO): NO